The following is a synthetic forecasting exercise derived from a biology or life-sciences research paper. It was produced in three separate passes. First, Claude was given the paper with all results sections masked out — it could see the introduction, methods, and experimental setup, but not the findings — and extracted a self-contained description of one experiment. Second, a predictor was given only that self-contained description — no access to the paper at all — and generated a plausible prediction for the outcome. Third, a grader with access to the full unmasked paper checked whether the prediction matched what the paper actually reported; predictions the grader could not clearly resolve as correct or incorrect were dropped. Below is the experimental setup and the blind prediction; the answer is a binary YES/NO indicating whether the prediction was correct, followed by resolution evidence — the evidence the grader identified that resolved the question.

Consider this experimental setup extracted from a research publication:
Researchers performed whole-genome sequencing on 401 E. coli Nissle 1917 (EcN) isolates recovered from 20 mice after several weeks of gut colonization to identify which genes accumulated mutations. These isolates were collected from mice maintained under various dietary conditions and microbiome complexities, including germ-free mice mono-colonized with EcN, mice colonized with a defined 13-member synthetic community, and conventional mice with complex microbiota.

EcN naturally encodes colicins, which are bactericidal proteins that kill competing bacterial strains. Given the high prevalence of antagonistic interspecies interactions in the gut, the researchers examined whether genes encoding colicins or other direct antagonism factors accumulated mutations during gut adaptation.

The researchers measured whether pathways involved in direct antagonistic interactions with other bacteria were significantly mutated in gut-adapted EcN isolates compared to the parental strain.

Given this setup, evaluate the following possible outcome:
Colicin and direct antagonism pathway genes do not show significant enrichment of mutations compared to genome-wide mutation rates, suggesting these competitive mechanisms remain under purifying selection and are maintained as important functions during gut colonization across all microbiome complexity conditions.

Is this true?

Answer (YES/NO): NO